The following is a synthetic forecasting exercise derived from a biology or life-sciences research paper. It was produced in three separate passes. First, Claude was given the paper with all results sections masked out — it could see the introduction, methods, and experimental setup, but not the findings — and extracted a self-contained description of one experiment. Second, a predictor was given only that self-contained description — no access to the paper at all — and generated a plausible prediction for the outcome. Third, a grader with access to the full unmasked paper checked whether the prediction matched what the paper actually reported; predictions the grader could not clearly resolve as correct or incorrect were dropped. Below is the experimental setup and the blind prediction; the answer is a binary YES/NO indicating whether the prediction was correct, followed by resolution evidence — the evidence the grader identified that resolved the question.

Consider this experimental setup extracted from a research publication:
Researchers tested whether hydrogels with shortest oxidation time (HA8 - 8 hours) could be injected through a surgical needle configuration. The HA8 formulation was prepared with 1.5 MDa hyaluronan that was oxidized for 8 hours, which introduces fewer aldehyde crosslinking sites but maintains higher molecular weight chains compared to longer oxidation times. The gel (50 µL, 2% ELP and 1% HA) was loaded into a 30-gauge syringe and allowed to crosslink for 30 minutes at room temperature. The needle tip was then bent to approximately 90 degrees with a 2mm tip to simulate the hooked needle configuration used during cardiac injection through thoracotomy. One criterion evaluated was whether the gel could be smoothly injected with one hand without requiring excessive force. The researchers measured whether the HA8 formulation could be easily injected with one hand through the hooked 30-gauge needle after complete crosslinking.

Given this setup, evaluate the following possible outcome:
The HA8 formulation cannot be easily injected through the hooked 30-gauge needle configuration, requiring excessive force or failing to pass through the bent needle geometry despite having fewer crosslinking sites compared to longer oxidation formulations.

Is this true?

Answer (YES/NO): YES